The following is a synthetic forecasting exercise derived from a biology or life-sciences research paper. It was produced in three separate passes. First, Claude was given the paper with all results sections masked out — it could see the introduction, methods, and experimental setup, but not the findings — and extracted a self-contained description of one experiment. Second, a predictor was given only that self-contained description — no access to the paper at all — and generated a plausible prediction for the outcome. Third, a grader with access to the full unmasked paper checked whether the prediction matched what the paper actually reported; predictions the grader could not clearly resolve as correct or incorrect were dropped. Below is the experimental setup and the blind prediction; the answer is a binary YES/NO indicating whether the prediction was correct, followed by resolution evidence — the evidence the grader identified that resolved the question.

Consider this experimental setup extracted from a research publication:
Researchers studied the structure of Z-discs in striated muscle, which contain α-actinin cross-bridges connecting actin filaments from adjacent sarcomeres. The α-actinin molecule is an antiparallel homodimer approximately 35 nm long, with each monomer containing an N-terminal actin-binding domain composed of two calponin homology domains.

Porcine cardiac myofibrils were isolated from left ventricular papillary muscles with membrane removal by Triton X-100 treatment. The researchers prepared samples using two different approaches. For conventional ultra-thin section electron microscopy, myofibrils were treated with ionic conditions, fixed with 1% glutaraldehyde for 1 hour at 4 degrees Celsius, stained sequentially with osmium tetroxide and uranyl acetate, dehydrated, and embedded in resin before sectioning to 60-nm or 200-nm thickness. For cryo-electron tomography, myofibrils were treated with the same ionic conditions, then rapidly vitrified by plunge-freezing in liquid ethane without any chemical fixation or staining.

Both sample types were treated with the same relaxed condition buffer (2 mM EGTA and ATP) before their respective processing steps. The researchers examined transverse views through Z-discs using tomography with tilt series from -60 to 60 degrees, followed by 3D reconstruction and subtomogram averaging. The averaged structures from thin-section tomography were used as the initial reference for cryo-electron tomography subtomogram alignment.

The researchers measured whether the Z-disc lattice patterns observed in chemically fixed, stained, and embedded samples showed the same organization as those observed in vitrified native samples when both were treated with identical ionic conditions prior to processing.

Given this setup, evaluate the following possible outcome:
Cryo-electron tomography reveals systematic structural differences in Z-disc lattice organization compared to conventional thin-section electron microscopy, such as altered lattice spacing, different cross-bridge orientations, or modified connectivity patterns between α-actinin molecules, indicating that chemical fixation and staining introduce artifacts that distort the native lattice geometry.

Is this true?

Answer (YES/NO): NO